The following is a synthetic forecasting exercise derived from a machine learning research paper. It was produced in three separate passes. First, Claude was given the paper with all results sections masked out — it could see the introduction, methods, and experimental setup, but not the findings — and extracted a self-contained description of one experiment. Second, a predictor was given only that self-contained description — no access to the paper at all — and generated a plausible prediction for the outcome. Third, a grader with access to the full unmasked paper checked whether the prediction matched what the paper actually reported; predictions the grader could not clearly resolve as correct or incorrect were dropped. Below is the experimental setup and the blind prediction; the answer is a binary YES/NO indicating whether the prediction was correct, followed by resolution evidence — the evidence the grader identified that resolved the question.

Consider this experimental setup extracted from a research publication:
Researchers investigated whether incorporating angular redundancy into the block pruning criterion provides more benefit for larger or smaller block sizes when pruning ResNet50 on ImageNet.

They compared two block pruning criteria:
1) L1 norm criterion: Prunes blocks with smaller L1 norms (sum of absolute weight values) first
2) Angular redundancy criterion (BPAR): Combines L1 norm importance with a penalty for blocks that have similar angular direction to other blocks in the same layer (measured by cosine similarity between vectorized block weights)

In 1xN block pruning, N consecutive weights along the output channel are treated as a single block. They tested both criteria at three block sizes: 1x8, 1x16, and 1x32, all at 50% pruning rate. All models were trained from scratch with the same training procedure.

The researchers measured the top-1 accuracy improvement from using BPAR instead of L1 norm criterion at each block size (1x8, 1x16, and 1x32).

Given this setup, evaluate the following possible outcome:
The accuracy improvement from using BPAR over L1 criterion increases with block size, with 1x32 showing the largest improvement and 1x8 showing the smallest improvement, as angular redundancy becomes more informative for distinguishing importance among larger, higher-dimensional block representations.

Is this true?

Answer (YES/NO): NO